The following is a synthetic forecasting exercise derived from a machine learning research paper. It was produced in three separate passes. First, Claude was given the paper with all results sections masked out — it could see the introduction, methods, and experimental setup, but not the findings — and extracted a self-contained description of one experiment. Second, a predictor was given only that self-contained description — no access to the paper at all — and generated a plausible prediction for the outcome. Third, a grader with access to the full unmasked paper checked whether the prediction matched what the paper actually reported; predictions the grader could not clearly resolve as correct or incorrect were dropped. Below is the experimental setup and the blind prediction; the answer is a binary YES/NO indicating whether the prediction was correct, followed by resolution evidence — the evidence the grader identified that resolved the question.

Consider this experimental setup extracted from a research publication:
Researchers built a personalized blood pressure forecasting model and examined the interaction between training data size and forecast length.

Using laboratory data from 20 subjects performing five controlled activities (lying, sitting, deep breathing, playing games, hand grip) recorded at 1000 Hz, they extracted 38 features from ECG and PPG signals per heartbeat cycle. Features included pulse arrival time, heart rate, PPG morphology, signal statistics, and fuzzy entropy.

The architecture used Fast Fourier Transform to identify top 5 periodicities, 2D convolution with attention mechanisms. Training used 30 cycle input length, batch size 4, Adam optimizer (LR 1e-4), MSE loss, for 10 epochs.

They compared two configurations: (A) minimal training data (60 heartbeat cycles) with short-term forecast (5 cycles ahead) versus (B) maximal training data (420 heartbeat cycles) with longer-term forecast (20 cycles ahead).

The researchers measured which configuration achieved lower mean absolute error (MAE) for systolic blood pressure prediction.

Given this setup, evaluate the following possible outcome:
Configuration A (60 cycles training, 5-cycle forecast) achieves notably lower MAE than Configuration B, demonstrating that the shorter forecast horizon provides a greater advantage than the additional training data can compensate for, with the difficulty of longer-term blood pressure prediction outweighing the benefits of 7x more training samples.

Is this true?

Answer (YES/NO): NO